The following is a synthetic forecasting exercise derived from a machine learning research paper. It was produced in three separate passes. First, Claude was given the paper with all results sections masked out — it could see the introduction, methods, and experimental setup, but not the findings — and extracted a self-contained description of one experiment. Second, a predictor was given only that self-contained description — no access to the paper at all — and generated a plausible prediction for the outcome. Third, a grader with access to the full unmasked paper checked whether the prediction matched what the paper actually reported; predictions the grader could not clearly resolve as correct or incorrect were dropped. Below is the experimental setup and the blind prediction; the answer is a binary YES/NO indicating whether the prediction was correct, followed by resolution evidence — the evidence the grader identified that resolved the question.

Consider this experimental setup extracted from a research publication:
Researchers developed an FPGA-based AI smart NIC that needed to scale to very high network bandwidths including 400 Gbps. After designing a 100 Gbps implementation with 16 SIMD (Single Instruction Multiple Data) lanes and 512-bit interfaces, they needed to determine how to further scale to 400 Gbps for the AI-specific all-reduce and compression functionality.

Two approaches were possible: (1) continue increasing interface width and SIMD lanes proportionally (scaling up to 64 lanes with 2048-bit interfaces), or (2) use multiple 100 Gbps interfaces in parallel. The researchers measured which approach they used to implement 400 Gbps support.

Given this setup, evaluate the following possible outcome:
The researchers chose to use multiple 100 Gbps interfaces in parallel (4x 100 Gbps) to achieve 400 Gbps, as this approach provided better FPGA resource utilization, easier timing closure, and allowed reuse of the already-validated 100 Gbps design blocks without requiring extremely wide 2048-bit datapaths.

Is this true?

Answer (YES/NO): YES